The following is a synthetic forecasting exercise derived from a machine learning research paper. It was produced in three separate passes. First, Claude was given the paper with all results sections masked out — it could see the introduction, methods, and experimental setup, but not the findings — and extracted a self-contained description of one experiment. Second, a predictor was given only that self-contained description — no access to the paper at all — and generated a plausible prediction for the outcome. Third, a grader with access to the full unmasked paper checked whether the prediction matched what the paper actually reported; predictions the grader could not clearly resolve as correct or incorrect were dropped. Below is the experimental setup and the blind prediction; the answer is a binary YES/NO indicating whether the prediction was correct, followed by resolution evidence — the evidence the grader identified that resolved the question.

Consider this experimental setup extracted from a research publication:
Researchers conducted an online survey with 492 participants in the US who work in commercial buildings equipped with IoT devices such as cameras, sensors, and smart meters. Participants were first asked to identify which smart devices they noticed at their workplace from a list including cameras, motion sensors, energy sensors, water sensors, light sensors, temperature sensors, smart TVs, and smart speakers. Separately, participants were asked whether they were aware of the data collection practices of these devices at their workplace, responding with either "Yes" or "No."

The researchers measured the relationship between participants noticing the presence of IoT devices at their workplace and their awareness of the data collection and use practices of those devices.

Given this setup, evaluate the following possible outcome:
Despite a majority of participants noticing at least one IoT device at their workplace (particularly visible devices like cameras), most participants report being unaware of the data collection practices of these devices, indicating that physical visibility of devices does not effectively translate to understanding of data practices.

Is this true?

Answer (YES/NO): NO